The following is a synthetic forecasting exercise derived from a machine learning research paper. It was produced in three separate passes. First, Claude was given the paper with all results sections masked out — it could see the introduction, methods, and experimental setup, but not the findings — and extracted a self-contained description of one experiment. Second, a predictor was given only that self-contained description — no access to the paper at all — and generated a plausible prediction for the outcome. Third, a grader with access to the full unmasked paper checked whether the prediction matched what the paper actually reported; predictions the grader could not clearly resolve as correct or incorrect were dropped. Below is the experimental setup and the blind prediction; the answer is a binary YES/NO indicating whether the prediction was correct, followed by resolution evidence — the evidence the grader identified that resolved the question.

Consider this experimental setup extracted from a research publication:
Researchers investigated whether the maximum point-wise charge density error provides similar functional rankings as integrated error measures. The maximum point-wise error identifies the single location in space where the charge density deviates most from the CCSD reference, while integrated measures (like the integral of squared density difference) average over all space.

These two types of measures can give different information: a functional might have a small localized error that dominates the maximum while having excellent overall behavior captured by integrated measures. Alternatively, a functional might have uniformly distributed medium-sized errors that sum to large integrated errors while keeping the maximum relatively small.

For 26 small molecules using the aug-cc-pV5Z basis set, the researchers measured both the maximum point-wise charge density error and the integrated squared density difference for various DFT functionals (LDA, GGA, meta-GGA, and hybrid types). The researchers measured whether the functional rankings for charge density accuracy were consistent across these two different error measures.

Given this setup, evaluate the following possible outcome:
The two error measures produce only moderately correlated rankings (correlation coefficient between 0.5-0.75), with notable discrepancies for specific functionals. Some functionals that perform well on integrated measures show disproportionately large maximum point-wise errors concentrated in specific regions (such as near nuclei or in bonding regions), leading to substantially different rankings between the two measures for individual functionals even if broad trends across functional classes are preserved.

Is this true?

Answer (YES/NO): NO